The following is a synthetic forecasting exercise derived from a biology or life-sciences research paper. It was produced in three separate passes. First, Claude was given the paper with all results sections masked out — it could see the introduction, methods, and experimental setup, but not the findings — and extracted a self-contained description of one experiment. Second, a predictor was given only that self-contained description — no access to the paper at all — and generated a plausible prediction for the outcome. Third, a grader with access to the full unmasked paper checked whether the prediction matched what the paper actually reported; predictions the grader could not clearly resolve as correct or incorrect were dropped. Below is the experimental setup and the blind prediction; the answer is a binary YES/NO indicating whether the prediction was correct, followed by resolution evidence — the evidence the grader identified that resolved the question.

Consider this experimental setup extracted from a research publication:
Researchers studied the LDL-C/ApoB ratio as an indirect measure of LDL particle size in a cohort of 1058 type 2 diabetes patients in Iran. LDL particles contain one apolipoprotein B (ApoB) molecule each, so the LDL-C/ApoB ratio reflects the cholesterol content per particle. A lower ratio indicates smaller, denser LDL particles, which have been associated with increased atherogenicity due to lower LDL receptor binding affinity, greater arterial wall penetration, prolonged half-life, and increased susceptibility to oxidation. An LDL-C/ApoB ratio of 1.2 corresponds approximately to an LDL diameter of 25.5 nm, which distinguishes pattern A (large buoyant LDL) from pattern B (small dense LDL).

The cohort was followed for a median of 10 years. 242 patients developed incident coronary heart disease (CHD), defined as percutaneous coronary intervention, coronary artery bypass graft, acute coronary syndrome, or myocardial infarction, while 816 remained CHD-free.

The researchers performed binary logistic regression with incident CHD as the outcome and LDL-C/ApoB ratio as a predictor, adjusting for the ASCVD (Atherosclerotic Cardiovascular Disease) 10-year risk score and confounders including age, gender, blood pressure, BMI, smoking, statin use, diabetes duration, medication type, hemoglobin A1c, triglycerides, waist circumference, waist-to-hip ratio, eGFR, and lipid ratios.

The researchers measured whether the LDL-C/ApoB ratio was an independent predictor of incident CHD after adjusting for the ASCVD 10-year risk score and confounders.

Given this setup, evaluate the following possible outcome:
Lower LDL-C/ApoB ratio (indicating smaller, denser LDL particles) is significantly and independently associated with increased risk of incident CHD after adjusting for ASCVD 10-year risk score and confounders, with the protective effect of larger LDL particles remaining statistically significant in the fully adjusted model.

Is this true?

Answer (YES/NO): YES